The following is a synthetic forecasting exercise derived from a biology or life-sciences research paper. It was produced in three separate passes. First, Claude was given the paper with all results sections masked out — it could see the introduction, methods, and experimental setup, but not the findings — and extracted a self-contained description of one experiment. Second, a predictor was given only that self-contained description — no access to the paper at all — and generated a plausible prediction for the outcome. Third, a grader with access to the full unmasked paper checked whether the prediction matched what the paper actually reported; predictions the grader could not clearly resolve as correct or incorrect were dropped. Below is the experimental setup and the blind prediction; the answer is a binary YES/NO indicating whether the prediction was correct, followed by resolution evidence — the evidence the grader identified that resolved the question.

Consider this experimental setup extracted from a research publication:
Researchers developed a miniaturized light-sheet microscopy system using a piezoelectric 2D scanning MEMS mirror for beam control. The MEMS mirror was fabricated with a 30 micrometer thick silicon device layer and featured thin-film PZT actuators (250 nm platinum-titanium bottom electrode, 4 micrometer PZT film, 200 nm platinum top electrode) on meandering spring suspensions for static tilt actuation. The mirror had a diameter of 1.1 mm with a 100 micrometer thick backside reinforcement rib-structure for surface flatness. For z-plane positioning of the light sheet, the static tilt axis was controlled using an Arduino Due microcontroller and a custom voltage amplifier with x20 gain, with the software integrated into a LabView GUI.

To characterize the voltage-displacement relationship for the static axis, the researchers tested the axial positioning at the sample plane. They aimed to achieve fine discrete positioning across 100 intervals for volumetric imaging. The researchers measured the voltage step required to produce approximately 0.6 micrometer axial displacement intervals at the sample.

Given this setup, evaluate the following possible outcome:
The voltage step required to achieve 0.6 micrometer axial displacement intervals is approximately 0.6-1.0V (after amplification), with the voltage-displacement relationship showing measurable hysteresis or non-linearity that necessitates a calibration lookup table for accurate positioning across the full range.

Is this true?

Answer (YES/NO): NO